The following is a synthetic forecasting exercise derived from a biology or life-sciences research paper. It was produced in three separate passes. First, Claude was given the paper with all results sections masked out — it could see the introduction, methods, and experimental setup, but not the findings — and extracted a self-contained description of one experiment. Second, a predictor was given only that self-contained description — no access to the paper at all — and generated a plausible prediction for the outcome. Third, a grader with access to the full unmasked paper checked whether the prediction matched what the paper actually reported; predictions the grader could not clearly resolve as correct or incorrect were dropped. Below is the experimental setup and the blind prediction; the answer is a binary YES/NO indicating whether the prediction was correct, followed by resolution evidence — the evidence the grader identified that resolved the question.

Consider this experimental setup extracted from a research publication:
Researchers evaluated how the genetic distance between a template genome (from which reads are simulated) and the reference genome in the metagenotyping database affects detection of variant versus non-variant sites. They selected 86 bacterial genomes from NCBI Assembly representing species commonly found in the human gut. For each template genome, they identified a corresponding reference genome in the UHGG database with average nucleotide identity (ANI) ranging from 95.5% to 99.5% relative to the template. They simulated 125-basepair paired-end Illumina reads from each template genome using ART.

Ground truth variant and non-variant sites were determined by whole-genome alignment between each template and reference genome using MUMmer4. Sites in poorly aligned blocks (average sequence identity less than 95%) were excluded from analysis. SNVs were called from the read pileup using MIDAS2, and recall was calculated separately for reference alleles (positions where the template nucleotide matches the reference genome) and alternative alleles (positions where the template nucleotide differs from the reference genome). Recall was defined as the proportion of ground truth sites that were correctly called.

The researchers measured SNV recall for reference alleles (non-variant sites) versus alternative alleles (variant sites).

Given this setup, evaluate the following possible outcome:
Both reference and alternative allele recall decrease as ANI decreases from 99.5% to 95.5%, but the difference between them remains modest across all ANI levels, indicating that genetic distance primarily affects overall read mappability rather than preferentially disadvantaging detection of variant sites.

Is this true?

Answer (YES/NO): NO